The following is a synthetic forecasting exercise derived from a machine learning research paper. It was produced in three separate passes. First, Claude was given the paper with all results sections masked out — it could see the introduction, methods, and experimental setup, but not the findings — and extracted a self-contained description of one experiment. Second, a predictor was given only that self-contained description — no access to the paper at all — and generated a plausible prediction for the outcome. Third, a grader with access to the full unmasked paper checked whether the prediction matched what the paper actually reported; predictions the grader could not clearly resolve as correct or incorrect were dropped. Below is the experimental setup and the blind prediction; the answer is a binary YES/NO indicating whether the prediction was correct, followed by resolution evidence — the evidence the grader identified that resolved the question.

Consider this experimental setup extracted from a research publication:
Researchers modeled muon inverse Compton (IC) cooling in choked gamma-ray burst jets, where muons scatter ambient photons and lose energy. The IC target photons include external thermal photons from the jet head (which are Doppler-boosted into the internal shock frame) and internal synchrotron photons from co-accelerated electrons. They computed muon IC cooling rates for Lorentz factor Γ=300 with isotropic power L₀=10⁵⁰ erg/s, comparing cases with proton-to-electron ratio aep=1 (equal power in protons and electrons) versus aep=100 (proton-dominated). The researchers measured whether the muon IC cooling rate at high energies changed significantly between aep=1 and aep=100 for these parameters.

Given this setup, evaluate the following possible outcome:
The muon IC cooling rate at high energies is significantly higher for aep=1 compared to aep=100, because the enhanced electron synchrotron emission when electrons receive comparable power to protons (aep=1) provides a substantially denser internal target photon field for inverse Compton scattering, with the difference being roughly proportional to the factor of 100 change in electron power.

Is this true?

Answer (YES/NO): NO